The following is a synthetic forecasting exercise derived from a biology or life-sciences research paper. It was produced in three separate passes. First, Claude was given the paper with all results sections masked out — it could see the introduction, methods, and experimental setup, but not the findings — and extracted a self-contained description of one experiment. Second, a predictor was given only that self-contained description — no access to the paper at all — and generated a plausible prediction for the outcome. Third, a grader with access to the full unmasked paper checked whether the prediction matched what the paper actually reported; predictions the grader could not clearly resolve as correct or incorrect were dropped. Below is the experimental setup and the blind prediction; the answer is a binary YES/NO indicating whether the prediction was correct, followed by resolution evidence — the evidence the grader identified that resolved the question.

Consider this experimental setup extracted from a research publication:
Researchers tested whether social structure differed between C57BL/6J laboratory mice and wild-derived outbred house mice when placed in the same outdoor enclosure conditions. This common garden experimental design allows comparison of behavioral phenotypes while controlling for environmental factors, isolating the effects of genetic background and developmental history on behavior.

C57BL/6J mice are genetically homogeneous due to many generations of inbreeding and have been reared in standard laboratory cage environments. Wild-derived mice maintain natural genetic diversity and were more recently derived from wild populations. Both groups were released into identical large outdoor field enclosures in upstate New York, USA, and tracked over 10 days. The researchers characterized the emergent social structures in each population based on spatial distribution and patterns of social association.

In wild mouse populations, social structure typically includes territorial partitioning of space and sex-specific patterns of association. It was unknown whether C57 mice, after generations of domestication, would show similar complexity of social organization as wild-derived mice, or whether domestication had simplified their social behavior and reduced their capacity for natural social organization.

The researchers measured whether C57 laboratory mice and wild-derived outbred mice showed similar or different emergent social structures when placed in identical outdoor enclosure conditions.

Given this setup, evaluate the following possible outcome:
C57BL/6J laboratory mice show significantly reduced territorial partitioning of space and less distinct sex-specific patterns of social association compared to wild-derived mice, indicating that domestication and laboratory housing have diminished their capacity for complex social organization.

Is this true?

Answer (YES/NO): NO